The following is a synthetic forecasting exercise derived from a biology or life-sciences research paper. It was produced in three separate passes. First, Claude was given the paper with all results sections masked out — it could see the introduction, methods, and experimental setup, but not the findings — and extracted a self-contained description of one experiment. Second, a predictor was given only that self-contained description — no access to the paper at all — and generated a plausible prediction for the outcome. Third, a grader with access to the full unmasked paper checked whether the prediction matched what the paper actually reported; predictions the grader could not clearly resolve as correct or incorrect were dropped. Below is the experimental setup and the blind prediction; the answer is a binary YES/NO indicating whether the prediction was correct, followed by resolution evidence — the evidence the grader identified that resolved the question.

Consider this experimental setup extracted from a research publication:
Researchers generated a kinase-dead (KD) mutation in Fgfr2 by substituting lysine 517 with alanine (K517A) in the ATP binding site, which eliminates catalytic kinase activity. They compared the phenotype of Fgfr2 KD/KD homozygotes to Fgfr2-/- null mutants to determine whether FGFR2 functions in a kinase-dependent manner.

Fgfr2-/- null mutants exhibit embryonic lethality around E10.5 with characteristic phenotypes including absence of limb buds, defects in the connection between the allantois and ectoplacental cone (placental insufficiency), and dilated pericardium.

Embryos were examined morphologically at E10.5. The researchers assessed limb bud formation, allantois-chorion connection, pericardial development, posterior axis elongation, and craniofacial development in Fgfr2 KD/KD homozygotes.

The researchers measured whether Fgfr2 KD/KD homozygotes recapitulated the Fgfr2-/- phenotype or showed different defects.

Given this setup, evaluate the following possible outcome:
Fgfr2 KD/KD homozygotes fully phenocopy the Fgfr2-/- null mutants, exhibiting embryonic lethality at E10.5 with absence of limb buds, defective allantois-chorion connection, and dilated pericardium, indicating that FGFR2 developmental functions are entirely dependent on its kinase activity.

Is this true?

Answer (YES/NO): NO